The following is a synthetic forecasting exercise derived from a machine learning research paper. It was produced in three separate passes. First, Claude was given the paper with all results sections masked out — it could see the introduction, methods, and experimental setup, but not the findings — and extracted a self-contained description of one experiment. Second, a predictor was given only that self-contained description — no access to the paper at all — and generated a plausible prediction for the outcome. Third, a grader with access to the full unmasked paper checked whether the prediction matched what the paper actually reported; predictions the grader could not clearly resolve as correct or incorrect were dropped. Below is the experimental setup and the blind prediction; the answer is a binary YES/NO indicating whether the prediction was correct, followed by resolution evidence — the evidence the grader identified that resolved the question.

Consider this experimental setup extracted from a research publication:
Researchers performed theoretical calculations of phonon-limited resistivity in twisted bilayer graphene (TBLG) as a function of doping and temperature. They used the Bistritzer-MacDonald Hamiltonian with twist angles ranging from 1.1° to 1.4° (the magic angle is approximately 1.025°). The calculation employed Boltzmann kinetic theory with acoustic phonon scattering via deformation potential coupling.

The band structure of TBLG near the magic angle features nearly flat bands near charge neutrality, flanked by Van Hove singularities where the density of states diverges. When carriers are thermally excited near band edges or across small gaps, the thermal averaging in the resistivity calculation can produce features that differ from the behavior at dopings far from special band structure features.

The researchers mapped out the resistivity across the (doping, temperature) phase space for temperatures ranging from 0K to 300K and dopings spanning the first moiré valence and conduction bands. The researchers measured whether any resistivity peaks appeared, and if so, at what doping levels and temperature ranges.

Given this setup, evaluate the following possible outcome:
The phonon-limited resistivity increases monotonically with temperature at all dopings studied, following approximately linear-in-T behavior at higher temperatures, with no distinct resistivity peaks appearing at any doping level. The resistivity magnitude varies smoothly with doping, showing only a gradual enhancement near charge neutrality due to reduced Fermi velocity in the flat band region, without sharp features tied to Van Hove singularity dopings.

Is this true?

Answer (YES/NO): NO